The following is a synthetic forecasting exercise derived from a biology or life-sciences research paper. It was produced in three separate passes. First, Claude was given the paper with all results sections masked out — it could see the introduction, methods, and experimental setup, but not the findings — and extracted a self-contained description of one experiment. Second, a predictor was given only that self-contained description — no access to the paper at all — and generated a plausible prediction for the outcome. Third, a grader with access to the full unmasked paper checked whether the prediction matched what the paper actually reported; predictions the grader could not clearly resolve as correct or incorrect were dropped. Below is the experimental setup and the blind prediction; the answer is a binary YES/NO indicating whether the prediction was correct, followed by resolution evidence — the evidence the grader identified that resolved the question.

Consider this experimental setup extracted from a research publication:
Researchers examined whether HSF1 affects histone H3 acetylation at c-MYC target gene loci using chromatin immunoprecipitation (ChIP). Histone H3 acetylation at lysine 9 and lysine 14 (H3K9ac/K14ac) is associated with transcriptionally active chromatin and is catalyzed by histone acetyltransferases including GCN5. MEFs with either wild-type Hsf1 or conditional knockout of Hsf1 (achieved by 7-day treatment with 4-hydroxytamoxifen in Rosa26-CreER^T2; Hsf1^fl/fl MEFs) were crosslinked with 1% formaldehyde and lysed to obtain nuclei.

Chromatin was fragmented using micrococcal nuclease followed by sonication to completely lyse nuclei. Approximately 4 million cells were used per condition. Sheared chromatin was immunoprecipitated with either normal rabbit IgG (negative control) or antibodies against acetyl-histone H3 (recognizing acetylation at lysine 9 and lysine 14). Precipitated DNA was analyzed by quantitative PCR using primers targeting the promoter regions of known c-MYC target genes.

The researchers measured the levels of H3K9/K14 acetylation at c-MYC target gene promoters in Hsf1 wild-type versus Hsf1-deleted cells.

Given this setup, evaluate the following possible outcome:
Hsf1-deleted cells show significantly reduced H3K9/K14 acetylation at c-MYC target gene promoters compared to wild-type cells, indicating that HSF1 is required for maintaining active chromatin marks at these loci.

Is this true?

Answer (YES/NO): YES